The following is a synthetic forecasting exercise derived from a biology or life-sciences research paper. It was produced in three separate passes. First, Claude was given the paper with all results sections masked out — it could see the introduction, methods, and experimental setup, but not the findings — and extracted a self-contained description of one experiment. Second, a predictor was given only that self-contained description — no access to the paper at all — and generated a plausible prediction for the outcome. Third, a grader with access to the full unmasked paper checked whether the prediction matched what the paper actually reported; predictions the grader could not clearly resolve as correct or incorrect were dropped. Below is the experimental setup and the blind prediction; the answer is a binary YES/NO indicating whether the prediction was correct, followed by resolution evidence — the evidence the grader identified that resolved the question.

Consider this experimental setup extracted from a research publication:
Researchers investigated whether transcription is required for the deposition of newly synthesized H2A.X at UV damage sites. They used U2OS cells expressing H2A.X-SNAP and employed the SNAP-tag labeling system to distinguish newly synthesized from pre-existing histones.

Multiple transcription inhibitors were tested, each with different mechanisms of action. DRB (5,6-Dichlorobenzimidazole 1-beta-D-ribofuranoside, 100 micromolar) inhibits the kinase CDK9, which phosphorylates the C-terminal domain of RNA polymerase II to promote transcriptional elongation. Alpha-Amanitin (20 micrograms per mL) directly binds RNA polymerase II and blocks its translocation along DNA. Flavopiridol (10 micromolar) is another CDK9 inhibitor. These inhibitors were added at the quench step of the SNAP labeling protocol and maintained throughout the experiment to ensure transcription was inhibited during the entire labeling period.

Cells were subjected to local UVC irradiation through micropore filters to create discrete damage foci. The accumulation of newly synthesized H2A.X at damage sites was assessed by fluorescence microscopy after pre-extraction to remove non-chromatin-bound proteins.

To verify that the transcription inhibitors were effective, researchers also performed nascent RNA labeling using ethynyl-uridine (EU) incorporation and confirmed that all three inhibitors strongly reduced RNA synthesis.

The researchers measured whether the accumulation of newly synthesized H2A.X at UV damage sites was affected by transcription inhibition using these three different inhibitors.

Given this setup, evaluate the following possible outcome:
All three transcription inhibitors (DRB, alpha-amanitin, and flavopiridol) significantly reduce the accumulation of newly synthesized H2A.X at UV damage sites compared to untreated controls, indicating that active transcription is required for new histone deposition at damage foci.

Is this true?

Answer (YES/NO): NO